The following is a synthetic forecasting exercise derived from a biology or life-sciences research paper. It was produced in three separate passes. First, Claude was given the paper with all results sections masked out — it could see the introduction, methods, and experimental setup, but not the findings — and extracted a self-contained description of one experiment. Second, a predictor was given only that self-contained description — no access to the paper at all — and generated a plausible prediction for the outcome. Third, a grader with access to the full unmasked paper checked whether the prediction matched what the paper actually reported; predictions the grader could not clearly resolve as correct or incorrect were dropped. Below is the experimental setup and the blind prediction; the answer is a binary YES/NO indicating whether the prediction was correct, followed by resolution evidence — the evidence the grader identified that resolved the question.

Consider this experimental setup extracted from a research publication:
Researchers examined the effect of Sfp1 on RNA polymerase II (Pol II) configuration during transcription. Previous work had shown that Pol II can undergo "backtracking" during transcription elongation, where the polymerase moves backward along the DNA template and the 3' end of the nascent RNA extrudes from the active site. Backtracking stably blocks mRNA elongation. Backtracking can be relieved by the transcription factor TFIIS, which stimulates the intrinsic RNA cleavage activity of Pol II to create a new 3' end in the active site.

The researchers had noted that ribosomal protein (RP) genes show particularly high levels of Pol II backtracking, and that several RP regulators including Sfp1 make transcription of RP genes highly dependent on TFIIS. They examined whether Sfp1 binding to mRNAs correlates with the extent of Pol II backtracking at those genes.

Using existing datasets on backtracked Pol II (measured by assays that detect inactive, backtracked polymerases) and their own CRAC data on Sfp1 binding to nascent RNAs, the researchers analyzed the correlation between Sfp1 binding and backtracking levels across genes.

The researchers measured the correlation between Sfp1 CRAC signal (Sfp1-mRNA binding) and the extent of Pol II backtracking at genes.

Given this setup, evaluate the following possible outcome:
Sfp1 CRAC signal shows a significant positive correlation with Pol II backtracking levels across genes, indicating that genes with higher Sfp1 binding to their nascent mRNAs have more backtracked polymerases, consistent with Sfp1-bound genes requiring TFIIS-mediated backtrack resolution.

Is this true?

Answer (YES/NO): YES